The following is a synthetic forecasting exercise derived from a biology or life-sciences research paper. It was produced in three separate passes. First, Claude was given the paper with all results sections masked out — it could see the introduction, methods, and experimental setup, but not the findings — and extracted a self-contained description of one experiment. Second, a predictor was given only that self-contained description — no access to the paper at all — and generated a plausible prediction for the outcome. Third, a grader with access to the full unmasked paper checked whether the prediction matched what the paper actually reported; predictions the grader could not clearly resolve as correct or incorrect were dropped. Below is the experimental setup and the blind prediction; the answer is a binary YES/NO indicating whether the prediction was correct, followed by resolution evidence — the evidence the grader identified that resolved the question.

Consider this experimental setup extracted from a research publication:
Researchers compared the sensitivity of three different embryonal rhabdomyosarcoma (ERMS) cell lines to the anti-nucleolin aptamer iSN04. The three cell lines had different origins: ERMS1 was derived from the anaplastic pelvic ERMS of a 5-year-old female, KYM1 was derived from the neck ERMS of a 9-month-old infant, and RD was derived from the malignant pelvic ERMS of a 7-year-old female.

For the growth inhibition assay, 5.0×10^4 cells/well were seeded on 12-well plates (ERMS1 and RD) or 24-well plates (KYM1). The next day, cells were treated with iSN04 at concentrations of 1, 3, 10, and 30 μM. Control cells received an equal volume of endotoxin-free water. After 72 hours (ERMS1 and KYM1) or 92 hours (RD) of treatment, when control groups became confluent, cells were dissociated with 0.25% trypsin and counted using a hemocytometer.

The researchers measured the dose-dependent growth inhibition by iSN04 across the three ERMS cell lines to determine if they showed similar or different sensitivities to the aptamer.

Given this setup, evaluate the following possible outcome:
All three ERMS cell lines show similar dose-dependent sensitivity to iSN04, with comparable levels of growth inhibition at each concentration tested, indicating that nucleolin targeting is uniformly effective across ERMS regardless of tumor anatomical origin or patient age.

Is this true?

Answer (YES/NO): NO